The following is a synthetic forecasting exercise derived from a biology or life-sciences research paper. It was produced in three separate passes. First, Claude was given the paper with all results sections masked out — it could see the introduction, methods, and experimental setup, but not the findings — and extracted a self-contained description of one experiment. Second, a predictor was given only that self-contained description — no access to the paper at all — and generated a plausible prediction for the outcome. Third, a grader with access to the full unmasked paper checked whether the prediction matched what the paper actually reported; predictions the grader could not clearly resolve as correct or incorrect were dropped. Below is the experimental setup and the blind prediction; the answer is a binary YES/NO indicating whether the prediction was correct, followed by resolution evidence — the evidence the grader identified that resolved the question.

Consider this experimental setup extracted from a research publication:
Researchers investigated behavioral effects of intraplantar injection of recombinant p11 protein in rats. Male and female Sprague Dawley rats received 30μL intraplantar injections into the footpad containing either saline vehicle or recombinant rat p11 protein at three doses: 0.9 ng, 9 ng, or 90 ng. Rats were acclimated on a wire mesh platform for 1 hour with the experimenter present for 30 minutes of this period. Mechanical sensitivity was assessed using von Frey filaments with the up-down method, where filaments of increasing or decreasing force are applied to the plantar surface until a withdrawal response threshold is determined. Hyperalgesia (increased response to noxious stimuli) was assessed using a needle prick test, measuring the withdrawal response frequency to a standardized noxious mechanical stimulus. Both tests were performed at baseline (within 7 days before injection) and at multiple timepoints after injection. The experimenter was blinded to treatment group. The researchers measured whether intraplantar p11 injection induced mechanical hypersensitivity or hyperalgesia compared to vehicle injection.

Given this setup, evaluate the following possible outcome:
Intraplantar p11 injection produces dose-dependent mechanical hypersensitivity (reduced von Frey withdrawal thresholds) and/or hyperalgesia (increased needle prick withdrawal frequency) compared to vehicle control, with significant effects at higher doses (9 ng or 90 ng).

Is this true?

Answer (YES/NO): YES